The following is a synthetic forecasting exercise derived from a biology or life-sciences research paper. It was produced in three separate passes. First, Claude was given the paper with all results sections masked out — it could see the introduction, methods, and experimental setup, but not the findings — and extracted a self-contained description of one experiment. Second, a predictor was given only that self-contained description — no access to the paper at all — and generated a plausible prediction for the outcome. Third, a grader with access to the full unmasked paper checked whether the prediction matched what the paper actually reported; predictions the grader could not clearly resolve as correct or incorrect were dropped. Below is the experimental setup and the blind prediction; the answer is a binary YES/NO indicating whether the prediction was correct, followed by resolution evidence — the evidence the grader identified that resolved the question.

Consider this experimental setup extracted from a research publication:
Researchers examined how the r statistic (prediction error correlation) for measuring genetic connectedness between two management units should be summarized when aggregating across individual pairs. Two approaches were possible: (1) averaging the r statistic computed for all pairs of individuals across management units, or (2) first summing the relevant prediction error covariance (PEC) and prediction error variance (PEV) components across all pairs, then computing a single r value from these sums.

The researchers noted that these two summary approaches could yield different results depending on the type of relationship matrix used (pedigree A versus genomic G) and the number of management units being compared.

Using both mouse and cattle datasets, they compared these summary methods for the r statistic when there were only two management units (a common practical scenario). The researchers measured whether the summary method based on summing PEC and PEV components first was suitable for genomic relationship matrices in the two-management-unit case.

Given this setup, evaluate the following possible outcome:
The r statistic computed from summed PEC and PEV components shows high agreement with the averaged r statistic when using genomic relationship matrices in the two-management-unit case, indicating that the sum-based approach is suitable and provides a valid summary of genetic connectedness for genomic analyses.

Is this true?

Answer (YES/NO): NO